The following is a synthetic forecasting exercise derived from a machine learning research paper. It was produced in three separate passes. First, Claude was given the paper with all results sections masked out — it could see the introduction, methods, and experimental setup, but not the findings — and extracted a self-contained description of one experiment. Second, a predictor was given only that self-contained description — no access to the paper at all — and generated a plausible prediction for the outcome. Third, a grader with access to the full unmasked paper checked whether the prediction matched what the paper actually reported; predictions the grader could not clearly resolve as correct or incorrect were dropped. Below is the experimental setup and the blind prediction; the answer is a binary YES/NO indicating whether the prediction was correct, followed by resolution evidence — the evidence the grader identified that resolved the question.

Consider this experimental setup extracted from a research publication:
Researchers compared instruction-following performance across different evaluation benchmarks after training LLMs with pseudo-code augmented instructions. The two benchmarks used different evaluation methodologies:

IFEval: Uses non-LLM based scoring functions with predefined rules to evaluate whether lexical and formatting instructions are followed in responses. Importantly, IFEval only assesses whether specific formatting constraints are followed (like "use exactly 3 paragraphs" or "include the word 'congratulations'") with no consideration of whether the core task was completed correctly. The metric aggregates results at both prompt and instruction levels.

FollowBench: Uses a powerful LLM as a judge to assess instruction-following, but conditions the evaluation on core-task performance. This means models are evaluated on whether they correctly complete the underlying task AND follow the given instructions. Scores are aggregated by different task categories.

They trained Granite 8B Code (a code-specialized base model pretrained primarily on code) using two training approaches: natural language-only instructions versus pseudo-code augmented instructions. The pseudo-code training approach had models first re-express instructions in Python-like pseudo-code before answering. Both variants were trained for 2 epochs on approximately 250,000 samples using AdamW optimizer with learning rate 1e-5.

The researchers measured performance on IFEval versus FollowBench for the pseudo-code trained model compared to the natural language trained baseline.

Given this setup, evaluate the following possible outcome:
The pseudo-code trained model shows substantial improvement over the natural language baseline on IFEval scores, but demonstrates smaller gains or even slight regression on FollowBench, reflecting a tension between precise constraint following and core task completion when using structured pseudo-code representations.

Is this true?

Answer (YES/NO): NO